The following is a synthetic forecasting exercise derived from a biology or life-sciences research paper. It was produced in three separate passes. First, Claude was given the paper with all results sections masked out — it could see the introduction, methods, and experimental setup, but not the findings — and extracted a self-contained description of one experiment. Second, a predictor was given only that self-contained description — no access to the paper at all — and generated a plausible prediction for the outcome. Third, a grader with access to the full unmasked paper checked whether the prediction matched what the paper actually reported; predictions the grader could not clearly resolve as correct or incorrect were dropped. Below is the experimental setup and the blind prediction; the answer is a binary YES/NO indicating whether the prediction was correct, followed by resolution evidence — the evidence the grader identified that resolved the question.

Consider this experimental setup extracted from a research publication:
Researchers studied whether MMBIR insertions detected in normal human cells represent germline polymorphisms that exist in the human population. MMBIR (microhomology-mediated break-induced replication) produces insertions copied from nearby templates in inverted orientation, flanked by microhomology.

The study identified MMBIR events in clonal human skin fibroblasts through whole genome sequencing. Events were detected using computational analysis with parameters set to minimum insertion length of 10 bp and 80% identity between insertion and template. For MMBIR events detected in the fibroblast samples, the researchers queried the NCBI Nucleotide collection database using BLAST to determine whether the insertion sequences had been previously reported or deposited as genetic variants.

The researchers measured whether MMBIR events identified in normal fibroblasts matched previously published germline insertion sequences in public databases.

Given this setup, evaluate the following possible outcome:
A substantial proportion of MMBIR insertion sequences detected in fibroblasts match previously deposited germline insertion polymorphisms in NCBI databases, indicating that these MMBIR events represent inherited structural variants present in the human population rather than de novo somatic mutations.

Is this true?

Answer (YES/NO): NO